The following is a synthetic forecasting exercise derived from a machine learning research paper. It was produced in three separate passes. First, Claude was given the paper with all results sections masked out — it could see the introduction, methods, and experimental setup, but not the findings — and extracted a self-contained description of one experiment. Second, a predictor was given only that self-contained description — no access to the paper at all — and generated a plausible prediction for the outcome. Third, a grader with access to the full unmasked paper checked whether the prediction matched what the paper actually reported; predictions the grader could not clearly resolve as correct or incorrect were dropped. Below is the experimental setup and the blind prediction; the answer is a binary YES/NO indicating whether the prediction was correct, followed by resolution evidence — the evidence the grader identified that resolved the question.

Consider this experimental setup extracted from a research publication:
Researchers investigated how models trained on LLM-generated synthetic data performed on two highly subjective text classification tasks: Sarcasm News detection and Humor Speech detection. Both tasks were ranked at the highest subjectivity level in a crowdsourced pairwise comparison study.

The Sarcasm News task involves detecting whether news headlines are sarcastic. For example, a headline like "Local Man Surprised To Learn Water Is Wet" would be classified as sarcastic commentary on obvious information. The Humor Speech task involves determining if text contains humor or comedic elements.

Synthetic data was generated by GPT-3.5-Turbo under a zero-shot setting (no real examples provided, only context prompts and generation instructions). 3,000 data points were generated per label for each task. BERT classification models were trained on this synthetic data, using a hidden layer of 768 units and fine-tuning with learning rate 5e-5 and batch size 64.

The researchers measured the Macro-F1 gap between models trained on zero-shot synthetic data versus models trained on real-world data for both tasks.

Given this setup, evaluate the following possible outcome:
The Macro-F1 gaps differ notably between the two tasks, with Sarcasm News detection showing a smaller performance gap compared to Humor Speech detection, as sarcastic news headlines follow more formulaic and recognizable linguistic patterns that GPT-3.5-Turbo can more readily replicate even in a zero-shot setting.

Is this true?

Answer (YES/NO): NO